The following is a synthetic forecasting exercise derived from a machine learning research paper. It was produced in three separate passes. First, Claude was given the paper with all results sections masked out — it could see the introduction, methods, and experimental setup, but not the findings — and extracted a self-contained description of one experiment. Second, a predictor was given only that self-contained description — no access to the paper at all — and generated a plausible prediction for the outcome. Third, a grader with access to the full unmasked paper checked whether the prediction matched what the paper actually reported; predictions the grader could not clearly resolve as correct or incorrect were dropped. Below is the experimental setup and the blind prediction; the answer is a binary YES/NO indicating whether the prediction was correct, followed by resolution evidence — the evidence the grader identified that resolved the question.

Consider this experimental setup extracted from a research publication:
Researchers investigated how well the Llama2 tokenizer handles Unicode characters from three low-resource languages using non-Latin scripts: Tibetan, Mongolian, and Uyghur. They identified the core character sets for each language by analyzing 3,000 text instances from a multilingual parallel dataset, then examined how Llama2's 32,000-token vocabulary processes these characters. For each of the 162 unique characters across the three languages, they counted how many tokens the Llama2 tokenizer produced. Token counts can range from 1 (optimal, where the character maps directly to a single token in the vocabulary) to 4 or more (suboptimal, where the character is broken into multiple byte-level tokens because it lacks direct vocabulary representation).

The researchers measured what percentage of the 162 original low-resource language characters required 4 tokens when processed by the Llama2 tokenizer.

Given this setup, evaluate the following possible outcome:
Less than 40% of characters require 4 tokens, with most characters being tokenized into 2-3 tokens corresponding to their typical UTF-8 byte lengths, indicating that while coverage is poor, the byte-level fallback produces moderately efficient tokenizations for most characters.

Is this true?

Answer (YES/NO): NO